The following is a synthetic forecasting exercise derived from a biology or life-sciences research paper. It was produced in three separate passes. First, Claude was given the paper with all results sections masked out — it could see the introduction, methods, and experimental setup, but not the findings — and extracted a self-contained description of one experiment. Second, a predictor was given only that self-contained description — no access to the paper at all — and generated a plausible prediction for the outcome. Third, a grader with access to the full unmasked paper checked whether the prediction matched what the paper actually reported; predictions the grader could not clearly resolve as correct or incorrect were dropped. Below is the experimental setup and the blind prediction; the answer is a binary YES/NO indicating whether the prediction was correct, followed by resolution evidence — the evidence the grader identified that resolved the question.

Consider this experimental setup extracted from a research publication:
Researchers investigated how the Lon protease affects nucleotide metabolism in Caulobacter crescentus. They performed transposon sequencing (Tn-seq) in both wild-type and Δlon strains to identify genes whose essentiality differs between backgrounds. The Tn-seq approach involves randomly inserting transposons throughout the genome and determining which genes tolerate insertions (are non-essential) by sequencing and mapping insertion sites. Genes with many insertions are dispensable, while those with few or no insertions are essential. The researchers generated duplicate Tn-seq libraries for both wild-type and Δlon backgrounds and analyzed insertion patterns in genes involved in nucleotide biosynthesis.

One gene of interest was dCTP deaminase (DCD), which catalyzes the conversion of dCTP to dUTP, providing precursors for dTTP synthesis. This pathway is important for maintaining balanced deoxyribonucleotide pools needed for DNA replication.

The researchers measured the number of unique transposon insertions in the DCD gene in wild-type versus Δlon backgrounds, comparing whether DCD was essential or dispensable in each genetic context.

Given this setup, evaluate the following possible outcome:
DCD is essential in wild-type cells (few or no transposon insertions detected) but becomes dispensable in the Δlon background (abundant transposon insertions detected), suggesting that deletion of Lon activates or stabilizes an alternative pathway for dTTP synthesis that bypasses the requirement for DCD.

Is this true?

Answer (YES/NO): YES